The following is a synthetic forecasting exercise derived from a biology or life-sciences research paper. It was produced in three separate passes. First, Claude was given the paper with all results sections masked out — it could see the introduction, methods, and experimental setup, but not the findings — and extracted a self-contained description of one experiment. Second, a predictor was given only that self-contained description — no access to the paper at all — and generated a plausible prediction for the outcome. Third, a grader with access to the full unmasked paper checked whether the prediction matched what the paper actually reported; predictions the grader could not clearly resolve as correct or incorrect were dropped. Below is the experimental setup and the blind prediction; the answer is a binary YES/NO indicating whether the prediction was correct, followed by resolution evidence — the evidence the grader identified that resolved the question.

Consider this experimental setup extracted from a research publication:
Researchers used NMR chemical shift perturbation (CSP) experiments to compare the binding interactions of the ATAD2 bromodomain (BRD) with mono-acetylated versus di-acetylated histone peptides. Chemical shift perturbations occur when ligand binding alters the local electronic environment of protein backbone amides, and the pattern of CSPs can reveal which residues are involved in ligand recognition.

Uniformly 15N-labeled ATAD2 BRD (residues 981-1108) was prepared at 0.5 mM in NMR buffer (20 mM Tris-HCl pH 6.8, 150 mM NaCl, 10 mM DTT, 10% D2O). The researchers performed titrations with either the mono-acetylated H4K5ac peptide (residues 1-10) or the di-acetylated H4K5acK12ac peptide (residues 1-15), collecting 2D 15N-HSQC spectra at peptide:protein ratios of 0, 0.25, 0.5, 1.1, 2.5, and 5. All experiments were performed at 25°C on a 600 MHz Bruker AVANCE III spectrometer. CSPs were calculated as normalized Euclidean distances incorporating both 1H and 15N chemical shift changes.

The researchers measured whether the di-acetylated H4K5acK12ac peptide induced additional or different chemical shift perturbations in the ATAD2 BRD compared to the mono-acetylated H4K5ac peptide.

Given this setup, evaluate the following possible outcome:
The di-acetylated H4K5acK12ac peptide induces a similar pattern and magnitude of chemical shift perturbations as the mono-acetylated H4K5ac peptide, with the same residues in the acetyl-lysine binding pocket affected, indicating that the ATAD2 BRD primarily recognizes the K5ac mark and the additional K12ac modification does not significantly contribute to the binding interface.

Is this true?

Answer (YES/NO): NO